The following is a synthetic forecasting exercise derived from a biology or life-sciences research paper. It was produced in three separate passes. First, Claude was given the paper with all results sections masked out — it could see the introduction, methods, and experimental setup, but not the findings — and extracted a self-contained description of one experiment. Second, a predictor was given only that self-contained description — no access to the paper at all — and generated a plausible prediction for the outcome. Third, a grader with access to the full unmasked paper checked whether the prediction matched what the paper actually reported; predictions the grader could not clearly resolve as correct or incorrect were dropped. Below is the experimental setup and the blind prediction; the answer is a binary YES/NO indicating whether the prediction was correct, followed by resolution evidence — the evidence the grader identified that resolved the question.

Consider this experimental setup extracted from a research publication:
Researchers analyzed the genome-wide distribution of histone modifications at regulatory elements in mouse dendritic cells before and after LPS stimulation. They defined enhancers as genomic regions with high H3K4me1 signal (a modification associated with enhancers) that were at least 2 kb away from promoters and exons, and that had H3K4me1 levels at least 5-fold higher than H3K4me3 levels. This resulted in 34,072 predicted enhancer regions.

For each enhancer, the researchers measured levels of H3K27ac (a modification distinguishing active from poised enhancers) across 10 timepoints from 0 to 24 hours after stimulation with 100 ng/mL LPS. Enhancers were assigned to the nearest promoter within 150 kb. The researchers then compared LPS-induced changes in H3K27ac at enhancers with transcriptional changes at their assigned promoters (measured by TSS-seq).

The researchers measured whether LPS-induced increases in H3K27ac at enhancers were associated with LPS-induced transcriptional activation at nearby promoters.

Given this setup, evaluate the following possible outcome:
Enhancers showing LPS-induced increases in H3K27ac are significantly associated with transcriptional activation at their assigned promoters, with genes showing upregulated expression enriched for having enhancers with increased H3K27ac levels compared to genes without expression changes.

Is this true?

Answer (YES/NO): YES